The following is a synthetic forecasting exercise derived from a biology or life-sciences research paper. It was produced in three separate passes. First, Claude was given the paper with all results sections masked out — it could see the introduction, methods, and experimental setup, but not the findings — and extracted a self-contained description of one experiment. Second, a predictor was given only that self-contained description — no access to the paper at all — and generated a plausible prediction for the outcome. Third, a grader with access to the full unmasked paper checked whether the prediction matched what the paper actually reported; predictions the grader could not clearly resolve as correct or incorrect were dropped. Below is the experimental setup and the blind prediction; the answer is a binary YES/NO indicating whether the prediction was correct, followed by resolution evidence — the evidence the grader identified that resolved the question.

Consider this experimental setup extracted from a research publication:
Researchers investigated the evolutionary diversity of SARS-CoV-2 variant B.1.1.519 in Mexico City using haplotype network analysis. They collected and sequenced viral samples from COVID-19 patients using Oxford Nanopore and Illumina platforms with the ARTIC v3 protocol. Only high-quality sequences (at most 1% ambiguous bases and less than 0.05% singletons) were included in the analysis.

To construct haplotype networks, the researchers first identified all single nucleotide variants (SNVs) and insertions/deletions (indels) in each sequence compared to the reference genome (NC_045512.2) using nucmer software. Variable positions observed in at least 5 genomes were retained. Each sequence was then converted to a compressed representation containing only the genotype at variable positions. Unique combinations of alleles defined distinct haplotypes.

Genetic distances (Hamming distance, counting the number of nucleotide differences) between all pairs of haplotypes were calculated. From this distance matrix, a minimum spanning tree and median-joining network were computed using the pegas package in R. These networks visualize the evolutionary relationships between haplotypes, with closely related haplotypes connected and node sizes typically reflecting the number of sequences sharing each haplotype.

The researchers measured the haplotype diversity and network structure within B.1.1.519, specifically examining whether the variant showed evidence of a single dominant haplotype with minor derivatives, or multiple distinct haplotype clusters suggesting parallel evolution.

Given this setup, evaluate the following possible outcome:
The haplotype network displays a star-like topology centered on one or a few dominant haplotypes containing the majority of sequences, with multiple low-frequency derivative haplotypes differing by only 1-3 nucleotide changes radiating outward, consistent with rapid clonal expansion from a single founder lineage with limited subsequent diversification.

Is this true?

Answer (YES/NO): YES